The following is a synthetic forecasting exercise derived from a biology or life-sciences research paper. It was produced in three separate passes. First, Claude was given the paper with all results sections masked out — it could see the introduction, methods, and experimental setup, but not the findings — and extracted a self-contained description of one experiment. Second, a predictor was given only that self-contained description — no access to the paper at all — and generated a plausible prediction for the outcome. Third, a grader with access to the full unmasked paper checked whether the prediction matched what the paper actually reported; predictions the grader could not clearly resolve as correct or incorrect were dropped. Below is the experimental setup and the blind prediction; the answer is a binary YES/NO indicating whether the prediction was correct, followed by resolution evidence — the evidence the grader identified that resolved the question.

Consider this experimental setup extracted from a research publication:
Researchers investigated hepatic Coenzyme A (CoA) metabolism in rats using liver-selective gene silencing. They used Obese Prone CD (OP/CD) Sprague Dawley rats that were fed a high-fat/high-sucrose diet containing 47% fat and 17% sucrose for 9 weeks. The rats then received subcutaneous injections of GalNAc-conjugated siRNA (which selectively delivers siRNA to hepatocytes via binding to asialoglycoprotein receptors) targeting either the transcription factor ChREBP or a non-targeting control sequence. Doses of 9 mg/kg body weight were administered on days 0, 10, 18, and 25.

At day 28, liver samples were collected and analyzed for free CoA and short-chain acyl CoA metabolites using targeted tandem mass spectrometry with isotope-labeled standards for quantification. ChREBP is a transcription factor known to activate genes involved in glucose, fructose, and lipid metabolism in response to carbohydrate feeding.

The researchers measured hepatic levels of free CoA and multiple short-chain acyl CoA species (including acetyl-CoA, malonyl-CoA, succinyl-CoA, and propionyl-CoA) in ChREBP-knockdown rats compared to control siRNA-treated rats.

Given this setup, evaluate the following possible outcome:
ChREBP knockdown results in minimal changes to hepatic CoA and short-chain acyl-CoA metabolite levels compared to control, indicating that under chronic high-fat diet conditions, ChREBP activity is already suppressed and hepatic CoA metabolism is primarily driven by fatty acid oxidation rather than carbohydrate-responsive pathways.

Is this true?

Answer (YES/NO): NO